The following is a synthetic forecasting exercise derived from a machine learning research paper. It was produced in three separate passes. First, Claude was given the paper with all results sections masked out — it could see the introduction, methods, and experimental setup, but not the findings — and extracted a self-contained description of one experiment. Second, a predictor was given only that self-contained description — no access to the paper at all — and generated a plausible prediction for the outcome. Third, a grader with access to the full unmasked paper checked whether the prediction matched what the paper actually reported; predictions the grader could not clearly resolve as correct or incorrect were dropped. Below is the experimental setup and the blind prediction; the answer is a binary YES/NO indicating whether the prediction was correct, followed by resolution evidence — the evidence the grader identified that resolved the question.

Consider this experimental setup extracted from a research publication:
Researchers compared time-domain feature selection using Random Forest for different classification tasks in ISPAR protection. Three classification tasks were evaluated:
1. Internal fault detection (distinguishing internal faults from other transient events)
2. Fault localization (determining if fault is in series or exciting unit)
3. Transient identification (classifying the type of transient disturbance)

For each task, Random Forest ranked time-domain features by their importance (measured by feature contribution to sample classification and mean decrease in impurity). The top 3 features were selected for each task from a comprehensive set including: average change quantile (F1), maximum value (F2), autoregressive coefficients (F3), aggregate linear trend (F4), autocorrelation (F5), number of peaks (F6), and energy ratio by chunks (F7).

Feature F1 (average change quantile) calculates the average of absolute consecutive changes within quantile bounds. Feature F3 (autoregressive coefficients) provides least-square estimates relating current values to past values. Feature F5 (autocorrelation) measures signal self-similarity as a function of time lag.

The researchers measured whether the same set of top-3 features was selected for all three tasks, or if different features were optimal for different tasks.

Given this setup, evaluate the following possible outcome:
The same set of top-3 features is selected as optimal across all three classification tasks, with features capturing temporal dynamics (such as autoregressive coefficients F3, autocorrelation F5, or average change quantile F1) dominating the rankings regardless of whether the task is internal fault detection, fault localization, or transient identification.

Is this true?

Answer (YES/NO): NO